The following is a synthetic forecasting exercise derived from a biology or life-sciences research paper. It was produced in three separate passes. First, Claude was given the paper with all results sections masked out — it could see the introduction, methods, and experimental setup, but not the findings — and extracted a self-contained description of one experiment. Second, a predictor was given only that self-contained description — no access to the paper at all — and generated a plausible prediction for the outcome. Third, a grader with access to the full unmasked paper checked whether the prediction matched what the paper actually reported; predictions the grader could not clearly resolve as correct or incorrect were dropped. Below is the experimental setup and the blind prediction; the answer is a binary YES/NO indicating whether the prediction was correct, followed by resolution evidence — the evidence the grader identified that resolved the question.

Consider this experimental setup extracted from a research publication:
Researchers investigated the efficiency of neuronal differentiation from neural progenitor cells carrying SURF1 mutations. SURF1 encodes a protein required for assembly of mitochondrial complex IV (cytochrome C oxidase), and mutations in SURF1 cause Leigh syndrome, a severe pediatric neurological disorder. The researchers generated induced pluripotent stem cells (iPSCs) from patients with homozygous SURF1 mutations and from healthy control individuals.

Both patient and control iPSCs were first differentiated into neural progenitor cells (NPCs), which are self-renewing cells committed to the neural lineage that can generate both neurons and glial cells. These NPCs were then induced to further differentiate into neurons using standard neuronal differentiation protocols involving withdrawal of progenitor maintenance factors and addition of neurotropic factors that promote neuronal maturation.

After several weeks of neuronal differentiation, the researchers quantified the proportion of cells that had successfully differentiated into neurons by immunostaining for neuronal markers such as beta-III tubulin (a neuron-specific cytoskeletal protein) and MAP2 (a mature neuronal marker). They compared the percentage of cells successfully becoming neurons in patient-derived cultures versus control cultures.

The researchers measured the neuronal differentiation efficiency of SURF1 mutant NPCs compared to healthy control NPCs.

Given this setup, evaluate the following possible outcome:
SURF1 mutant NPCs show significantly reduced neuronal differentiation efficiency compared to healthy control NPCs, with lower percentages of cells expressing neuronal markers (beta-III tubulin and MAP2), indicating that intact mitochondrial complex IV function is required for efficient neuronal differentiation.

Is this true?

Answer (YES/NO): YES